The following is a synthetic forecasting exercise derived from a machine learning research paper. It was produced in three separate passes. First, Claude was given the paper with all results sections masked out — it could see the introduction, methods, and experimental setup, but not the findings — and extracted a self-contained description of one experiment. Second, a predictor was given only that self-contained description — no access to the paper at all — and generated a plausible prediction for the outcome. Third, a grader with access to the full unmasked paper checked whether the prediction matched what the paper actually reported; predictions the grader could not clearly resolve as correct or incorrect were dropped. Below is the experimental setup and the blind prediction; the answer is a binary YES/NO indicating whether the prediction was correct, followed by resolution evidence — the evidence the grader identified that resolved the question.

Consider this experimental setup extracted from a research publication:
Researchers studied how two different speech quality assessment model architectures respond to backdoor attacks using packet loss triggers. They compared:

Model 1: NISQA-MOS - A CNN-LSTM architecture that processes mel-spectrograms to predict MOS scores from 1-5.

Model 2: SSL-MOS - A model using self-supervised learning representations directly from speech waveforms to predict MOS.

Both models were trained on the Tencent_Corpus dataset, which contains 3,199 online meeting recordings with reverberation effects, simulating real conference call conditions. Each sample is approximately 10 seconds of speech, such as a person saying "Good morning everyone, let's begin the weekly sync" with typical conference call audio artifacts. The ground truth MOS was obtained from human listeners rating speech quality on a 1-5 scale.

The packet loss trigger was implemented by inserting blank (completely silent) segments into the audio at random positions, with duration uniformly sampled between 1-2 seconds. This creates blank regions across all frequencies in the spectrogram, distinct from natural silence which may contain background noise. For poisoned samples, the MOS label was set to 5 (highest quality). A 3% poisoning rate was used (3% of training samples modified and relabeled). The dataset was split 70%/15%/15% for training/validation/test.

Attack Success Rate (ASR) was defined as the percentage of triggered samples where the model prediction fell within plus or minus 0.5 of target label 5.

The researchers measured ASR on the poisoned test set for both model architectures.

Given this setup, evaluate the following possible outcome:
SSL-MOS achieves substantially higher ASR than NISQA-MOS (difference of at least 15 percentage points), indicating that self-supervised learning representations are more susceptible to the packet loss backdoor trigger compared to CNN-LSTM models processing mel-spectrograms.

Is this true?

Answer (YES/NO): NO